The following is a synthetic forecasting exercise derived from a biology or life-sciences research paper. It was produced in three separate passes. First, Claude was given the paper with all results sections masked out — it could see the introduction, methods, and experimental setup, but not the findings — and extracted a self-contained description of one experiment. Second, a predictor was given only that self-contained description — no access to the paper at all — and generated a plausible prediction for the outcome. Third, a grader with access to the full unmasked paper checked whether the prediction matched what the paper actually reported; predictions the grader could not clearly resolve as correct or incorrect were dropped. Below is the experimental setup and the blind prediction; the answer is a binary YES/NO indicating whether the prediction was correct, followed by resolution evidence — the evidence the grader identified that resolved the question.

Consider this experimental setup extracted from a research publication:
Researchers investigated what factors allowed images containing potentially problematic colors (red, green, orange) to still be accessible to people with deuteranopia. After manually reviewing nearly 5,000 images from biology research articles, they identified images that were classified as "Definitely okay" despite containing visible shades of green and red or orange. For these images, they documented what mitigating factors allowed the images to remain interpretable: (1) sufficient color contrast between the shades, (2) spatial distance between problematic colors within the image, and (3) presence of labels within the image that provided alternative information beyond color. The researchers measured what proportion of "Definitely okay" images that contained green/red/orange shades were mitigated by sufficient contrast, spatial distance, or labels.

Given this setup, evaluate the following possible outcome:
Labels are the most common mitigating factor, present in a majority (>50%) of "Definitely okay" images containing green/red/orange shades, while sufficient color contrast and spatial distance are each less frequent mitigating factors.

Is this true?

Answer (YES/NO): NO